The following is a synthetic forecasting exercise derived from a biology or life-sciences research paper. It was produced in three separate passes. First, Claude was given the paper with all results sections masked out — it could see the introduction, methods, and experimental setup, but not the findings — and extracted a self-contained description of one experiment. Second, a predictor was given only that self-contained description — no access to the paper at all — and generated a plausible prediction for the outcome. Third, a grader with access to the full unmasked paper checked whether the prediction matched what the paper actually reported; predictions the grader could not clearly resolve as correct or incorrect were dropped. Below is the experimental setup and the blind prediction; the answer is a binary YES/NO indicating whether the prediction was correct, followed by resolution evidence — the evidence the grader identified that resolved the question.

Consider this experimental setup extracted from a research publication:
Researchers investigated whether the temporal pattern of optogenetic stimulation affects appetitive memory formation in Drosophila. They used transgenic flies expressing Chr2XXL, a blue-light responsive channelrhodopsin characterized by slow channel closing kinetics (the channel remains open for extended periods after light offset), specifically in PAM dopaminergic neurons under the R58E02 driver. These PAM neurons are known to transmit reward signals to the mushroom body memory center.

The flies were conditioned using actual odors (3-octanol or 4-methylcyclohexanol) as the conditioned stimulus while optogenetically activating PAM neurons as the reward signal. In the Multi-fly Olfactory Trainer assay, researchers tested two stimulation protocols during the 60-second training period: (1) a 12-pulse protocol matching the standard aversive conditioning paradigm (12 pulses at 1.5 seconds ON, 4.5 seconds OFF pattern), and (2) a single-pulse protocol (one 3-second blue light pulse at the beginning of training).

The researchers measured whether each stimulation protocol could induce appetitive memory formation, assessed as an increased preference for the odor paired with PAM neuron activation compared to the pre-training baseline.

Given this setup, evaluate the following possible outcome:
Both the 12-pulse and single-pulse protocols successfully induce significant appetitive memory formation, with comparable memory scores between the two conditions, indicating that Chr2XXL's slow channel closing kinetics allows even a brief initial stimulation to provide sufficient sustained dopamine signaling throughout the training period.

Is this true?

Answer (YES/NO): NO